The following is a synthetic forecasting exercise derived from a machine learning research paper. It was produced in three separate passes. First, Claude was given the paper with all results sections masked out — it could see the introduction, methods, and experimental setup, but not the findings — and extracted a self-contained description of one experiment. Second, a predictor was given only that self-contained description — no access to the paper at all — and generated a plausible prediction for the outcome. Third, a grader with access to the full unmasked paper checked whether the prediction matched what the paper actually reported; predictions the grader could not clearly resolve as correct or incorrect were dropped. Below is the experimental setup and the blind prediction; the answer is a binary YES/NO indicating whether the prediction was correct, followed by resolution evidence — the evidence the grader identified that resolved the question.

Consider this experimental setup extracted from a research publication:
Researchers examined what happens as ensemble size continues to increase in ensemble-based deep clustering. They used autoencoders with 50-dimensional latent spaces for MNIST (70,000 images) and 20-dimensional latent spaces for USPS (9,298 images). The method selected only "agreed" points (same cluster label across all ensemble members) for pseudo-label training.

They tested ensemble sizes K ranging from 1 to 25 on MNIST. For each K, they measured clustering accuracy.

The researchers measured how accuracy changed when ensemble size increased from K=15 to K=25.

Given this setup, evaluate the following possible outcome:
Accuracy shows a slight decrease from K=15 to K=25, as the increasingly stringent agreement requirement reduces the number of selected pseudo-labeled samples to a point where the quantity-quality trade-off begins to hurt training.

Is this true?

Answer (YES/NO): YES